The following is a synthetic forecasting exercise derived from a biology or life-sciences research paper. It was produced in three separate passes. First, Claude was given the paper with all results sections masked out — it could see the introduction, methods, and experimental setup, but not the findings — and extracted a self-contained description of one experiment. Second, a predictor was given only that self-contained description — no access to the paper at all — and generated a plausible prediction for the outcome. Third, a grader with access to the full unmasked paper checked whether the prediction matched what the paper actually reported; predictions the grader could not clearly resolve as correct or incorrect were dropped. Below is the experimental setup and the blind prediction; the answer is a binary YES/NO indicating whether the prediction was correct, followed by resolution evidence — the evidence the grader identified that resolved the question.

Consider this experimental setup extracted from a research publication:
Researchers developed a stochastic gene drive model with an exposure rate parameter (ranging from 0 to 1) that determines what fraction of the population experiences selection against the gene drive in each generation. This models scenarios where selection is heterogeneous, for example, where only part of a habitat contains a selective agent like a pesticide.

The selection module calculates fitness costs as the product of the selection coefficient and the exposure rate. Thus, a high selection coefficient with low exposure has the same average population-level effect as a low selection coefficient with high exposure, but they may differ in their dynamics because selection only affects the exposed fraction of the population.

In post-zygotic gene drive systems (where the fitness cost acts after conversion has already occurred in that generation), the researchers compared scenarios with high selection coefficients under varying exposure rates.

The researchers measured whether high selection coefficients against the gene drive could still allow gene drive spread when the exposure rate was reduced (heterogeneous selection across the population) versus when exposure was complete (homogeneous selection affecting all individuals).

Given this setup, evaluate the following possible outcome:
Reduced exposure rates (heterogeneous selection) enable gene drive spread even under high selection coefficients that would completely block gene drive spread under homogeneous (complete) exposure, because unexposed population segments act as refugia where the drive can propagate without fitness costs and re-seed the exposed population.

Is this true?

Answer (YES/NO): NO